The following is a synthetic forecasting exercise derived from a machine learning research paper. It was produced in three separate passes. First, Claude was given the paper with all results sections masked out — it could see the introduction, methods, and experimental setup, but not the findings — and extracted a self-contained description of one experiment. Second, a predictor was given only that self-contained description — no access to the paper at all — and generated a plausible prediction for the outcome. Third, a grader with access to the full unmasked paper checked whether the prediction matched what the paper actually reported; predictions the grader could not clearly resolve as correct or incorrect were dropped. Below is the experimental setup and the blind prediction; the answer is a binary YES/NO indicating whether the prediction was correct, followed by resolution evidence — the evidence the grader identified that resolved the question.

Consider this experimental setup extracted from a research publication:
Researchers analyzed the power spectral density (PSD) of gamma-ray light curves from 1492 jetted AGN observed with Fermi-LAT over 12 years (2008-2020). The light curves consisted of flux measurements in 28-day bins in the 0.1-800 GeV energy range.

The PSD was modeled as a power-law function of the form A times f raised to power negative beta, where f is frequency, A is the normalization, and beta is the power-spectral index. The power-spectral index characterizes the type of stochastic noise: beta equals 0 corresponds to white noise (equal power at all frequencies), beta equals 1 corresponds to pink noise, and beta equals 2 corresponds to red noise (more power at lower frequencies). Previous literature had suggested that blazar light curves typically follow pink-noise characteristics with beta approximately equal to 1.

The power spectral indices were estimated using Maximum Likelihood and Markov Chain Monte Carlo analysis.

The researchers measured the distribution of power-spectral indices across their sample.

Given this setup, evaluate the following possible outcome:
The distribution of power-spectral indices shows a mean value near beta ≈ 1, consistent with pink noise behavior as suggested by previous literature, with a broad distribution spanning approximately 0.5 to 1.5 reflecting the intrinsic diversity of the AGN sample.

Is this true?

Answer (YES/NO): NO